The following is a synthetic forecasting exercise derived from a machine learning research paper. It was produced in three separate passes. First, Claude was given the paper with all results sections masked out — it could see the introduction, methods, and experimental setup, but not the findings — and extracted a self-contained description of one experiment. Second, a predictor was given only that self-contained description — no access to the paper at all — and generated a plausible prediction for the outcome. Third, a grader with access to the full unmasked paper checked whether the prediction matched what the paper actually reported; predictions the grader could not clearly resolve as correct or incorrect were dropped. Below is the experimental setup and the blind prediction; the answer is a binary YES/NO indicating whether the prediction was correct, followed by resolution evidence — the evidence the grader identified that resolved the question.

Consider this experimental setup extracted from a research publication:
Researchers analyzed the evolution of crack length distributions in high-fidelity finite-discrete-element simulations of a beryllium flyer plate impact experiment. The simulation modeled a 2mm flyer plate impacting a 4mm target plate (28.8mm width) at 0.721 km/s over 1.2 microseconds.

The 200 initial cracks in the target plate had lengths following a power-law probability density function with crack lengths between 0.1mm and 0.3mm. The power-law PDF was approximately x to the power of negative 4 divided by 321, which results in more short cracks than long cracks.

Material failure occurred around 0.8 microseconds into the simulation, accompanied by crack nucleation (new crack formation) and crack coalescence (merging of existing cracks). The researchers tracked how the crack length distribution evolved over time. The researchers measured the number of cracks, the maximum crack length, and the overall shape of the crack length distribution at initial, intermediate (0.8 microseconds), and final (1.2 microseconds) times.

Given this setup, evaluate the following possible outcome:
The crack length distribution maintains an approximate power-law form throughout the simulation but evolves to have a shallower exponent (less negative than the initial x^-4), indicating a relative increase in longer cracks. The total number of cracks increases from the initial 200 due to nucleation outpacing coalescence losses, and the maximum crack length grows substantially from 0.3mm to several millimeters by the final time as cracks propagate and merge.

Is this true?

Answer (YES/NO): NO